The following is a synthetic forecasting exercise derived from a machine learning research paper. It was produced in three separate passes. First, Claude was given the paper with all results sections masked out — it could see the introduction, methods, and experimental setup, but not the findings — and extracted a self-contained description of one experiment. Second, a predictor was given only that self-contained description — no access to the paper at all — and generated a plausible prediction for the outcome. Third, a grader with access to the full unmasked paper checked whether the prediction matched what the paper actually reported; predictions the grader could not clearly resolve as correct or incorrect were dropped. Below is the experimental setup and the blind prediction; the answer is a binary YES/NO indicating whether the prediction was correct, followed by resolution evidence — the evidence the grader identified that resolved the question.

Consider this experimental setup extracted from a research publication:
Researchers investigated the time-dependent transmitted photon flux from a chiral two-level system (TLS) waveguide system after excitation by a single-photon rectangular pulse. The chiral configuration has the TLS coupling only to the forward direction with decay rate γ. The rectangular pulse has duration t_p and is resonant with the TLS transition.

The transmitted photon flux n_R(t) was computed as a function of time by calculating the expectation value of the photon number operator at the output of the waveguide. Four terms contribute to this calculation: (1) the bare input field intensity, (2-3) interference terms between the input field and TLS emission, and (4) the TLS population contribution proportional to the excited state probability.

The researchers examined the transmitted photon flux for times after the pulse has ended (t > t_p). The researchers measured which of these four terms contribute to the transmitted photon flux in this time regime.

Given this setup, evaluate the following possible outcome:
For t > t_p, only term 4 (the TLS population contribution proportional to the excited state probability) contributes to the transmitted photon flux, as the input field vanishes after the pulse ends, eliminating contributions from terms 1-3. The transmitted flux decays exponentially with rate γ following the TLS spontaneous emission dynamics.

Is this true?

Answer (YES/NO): YES